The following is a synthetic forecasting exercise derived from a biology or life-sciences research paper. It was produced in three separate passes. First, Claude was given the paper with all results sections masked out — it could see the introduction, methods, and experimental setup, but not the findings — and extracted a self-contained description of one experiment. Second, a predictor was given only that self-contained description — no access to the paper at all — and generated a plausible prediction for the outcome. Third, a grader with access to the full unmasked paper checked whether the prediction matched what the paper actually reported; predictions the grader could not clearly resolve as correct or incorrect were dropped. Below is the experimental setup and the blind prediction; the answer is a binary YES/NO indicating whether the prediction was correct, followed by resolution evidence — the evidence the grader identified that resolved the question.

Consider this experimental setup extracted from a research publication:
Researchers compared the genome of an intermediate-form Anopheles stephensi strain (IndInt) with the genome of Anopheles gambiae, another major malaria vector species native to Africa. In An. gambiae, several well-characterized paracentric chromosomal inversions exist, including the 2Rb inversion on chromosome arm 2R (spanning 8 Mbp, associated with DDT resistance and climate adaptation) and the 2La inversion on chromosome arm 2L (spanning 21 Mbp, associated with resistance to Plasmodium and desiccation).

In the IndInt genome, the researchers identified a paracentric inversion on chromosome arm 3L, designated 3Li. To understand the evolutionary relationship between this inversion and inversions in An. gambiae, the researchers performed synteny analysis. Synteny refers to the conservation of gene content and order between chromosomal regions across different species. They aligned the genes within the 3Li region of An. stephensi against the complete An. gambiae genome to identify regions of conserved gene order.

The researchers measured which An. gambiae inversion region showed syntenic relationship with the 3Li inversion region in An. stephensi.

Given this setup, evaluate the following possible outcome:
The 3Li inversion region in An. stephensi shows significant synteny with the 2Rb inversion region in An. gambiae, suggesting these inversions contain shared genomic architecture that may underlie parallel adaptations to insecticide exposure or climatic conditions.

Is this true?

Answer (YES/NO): NO